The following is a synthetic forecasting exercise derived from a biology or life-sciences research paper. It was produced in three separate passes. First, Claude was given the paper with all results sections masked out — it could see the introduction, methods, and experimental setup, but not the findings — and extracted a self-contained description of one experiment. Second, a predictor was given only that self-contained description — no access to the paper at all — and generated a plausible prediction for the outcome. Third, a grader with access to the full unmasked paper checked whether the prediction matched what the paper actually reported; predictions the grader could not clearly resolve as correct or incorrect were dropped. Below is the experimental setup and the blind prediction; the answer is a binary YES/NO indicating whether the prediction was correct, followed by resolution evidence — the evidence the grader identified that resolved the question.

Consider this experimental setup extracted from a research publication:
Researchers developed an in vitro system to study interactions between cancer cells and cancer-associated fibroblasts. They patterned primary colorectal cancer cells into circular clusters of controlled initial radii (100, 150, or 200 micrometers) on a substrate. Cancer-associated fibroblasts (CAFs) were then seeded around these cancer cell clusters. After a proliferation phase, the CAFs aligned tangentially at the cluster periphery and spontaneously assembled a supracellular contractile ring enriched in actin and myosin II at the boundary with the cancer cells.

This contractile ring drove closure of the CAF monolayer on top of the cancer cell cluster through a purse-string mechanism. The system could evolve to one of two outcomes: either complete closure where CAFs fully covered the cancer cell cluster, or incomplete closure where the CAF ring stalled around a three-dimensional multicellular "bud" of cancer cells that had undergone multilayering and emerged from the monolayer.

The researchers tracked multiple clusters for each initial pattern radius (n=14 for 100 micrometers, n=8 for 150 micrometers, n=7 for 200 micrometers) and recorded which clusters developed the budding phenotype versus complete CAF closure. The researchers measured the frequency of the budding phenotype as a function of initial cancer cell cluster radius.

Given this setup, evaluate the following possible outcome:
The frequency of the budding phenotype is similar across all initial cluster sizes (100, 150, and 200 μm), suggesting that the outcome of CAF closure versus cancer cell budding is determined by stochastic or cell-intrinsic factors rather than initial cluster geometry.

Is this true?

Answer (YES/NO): NO